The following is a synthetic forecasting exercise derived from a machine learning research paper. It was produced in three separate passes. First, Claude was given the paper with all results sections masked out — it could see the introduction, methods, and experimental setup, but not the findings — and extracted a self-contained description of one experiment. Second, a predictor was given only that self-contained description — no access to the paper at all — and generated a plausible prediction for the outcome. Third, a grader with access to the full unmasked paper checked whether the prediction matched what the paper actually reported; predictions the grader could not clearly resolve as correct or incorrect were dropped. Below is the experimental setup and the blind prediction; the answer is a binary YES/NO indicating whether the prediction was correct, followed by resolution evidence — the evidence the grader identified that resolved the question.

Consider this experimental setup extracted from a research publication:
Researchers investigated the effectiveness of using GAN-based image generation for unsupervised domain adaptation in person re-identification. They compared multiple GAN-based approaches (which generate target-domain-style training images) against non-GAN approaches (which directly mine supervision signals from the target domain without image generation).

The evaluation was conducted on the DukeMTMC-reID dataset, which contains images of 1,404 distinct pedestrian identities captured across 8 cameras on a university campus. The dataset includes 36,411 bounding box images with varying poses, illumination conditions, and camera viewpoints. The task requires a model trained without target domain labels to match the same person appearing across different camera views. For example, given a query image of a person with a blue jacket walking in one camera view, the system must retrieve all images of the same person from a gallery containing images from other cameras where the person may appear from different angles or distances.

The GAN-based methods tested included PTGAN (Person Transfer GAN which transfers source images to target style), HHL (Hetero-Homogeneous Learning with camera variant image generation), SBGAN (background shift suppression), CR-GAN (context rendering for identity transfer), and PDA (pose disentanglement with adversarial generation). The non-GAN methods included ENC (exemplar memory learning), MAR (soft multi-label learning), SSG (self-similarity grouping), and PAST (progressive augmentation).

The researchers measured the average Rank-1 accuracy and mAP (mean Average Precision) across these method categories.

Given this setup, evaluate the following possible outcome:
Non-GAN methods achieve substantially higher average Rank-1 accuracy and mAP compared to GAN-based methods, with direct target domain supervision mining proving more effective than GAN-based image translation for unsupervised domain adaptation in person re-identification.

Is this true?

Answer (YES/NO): YES